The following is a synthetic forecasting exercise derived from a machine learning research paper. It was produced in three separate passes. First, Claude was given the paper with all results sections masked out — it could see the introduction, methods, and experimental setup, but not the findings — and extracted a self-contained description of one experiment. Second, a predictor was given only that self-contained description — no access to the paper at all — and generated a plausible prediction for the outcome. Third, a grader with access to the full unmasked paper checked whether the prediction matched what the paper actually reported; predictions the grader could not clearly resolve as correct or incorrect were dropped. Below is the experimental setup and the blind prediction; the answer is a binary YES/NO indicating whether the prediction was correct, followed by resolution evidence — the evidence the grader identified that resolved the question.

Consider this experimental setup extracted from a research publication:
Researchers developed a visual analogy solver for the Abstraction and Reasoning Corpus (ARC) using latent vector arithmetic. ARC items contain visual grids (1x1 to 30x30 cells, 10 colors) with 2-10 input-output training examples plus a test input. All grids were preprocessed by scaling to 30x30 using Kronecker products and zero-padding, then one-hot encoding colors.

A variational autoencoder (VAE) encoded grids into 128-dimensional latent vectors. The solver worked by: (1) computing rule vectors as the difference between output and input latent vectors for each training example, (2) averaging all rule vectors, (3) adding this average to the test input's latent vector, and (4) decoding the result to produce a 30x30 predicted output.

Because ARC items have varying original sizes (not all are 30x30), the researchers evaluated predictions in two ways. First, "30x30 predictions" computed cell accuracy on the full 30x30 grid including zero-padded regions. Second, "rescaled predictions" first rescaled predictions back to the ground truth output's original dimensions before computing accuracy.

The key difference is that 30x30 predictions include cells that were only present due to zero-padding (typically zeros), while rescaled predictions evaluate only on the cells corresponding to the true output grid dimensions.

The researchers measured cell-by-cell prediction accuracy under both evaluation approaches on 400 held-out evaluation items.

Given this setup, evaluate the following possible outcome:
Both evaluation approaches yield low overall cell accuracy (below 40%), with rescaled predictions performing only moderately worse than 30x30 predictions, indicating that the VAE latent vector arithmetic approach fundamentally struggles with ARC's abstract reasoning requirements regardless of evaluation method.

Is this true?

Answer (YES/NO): NO